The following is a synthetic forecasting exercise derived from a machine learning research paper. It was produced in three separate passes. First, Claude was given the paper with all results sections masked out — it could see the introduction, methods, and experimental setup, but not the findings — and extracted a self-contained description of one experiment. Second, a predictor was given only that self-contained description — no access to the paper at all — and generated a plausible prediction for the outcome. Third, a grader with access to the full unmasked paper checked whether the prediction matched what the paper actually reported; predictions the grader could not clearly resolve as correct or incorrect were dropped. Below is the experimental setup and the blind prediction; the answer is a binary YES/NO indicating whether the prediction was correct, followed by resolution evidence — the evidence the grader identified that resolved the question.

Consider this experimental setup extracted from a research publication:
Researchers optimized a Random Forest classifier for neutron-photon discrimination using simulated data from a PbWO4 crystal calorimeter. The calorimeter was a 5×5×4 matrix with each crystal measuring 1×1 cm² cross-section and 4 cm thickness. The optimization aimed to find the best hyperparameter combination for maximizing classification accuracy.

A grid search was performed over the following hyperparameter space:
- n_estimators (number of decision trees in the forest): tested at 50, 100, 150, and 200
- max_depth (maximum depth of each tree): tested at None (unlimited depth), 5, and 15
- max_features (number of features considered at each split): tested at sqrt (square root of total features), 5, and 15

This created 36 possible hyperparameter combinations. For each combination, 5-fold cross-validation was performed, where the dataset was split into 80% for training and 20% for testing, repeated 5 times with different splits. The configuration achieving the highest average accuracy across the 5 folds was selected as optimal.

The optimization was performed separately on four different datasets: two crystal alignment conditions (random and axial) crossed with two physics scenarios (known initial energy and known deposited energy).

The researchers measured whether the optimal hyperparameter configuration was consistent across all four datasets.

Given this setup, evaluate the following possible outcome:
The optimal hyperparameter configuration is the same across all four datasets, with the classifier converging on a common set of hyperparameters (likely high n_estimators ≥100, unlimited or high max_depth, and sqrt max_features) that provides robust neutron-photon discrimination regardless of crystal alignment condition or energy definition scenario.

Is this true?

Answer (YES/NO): NO